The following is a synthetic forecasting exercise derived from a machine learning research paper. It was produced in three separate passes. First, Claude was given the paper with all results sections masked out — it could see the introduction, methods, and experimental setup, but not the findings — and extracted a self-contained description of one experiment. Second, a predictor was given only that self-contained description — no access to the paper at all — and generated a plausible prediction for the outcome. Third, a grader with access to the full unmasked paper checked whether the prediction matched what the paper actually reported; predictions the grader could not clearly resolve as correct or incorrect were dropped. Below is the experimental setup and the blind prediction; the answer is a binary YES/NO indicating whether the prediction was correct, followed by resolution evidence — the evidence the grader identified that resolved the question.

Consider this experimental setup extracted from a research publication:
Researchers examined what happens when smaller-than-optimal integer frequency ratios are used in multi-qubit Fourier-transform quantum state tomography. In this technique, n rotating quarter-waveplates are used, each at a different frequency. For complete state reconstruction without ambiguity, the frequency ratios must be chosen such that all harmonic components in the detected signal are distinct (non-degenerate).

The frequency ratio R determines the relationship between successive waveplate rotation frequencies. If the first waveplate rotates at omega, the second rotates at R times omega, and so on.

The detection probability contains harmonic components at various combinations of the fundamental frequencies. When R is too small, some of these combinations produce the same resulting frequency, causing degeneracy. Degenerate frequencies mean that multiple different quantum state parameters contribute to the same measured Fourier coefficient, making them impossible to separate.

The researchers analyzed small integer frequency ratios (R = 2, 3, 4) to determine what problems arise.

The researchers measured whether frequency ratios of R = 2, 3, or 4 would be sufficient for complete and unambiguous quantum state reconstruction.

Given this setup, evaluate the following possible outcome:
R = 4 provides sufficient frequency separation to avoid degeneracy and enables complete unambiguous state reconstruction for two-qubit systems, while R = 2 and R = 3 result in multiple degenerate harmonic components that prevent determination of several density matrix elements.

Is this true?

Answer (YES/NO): NO